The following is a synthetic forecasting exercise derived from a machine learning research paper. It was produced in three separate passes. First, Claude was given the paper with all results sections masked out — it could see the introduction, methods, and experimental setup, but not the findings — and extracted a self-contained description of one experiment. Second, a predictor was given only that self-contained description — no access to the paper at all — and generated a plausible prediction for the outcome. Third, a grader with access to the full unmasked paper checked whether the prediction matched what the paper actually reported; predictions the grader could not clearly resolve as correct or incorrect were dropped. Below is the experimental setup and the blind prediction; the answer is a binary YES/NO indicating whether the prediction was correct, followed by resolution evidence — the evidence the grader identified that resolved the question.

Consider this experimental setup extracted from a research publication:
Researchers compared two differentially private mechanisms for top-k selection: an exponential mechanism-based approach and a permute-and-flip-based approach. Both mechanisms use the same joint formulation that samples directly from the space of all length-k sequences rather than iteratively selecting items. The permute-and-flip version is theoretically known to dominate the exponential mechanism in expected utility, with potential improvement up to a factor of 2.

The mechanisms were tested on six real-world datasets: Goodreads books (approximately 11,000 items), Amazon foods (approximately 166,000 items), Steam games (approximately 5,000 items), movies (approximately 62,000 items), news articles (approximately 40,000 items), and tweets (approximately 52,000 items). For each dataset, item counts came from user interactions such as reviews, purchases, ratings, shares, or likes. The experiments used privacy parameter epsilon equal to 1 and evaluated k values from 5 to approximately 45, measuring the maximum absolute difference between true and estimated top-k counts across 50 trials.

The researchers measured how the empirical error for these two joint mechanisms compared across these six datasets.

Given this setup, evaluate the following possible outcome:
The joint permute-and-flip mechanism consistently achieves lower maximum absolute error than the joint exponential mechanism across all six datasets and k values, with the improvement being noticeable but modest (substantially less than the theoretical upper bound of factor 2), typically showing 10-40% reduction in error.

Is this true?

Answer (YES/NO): NO